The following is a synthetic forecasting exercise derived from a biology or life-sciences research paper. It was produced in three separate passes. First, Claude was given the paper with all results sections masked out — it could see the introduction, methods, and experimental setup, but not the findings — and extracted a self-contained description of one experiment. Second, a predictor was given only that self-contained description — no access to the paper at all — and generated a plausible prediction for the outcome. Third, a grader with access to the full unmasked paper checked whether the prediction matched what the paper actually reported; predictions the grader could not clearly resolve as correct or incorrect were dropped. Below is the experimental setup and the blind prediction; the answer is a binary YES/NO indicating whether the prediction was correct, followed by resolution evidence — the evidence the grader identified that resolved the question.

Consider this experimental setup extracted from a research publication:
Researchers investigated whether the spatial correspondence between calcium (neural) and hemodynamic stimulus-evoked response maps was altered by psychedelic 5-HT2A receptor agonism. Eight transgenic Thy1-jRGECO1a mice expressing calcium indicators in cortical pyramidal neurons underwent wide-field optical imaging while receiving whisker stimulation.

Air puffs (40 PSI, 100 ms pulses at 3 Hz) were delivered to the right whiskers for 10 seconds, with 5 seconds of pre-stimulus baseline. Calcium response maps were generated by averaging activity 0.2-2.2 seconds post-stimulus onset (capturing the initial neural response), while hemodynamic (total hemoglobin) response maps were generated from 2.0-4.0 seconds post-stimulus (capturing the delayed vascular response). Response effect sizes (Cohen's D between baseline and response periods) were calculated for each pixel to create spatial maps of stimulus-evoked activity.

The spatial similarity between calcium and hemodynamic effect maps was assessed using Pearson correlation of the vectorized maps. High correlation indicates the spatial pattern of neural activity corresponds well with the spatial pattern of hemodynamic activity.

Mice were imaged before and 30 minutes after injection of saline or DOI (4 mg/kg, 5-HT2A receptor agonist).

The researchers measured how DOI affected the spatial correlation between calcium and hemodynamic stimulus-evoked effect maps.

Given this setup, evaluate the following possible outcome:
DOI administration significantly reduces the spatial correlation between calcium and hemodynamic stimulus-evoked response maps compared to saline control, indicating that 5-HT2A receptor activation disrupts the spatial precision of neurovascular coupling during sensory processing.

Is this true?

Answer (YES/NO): YES